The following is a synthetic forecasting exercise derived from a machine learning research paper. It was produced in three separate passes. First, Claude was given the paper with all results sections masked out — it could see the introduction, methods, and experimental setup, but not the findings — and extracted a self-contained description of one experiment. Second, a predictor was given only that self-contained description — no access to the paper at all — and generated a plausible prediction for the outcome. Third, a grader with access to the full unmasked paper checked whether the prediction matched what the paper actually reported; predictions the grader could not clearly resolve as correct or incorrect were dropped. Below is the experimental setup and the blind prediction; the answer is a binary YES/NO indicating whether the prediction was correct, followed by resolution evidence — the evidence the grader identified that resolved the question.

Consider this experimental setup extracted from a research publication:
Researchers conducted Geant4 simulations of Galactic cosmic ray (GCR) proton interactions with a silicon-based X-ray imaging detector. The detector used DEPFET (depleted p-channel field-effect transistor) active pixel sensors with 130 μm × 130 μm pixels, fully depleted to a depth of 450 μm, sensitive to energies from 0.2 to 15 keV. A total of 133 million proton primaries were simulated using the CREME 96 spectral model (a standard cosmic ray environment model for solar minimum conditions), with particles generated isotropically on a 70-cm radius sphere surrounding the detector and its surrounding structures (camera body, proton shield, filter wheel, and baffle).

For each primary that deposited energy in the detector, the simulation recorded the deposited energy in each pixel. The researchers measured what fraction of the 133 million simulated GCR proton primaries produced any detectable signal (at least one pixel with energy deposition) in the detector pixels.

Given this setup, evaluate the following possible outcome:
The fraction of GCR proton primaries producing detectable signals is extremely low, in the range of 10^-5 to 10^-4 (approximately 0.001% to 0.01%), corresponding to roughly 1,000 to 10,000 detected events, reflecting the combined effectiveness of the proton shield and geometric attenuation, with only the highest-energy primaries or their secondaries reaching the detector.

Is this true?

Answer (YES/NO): NO